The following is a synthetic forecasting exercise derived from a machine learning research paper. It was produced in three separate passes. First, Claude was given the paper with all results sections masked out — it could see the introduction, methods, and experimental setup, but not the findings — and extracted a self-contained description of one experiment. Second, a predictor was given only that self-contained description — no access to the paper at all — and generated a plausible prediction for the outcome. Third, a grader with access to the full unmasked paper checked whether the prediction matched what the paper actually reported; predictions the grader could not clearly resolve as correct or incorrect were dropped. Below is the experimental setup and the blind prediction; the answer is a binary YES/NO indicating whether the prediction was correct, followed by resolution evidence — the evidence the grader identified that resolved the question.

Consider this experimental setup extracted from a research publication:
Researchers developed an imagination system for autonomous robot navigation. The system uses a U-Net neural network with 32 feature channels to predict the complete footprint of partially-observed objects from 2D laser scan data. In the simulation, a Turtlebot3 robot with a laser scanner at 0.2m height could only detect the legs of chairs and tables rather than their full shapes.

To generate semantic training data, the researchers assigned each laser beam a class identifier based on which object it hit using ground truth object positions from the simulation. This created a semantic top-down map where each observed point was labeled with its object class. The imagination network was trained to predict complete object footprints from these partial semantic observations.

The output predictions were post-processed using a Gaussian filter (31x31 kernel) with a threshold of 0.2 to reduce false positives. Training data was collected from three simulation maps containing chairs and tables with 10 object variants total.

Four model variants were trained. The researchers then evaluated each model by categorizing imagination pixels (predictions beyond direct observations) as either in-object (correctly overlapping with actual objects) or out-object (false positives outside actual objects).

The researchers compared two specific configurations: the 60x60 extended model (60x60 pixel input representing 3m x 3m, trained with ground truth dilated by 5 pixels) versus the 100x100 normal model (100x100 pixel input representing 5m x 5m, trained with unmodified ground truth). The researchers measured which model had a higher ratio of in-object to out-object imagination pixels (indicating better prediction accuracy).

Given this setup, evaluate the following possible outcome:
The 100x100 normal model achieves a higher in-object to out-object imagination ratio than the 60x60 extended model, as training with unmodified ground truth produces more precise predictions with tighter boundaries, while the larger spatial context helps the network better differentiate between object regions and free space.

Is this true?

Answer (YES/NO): YES